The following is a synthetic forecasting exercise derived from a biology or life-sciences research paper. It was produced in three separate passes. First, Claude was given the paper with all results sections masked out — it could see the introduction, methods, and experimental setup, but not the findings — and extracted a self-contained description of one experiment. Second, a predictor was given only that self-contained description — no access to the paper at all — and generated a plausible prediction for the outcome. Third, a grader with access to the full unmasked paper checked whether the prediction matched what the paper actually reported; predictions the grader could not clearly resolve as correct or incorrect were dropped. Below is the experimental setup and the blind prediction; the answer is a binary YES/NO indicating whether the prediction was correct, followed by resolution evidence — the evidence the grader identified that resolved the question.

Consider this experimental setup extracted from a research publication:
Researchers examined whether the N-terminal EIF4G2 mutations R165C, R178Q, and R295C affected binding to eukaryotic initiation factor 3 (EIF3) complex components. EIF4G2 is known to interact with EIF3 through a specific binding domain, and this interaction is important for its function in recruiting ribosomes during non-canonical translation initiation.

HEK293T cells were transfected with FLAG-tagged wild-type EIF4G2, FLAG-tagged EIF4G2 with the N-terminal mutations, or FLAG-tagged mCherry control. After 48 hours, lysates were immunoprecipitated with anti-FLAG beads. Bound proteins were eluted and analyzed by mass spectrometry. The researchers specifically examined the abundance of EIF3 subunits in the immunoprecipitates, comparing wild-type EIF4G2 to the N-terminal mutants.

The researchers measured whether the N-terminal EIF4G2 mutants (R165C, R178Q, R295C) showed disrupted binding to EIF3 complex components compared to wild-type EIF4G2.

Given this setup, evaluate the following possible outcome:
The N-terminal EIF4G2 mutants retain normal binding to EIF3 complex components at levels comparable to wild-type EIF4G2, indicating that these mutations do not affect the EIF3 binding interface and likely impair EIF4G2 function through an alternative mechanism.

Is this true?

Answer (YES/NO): NO